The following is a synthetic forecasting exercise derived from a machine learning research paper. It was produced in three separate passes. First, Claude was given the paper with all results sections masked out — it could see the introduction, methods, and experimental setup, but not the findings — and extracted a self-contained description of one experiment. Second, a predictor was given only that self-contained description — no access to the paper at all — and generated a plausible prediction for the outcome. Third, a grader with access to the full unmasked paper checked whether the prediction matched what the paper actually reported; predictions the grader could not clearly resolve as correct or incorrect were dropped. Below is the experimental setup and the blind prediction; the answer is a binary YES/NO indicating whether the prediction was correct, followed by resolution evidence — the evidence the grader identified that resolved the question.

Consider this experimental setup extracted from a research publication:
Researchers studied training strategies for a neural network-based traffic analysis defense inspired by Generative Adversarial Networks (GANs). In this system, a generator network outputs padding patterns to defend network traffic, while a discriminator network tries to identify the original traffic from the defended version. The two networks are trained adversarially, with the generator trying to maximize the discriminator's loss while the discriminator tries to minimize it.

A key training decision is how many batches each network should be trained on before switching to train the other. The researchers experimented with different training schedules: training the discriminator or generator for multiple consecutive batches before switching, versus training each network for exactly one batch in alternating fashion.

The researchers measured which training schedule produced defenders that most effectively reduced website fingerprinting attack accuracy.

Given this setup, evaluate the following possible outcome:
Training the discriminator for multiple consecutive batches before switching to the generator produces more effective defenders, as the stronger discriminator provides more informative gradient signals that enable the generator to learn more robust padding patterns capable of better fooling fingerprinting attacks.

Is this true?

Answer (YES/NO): NO